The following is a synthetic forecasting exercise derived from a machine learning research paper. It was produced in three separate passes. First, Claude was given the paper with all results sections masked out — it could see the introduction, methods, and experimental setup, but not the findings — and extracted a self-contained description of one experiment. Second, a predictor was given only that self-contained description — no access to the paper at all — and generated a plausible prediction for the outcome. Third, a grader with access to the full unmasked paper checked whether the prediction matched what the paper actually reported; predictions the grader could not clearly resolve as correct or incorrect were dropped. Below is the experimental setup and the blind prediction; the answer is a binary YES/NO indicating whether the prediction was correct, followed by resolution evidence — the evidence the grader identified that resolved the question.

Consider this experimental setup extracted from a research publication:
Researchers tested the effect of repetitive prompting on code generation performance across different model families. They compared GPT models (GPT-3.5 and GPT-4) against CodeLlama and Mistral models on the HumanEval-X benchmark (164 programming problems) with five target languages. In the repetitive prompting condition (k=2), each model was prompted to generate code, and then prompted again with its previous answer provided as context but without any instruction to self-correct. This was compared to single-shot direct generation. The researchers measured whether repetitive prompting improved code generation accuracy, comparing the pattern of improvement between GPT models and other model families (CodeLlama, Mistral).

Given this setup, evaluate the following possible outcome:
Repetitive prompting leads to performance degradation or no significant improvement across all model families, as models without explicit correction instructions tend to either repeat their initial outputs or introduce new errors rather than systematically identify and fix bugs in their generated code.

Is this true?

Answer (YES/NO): NO